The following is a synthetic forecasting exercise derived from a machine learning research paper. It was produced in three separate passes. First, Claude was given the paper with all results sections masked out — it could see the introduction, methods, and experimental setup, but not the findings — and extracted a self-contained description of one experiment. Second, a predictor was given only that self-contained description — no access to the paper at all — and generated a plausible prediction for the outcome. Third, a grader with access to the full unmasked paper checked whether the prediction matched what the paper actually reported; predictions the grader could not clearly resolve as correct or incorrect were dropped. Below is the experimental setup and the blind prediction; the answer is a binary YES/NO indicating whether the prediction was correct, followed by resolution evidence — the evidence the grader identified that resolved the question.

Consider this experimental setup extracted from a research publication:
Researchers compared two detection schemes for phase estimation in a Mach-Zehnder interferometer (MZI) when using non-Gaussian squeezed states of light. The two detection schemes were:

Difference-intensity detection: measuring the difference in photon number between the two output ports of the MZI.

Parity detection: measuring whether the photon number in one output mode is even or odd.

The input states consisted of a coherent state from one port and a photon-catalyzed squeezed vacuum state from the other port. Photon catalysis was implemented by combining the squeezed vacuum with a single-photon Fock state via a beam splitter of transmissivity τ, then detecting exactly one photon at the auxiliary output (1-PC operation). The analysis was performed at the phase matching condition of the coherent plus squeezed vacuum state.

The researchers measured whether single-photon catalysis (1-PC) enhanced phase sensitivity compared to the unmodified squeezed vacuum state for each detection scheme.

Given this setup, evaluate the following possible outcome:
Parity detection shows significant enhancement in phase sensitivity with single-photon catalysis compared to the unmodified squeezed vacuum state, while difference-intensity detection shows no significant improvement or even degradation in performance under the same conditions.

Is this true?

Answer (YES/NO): NO